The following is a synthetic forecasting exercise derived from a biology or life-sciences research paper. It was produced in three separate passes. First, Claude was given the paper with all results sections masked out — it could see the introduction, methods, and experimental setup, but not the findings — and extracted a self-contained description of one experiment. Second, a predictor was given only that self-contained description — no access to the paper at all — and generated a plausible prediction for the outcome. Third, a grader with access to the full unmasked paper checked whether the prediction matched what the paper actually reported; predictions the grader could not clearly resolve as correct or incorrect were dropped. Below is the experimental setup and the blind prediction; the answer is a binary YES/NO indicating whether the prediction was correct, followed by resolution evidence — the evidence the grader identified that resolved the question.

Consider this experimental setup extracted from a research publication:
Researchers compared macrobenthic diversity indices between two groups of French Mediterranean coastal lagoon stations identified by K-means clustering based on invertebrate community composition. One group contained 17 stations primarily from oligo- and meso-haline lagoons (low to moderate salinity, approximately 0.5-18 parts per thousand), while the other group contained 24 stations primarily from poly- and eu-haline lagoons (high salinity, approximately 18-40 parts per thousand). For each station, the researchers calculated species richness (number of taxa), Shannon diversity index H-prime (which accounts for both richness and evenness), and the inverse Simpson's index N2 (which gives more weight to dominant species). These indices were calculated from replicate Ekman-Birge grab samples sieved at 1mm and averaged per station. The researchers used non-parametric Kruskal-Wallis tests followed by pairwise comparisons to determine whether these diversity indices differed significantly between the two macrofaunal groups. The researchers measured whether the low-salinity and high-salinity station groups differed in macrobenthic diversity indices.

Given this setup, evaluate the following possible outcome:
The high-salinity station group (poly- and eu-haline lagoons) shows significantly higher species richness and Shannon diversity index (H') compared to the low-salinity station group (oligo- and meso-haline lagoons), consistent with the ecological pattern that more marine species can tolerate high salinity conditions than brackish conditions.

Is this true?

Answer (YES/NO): NO